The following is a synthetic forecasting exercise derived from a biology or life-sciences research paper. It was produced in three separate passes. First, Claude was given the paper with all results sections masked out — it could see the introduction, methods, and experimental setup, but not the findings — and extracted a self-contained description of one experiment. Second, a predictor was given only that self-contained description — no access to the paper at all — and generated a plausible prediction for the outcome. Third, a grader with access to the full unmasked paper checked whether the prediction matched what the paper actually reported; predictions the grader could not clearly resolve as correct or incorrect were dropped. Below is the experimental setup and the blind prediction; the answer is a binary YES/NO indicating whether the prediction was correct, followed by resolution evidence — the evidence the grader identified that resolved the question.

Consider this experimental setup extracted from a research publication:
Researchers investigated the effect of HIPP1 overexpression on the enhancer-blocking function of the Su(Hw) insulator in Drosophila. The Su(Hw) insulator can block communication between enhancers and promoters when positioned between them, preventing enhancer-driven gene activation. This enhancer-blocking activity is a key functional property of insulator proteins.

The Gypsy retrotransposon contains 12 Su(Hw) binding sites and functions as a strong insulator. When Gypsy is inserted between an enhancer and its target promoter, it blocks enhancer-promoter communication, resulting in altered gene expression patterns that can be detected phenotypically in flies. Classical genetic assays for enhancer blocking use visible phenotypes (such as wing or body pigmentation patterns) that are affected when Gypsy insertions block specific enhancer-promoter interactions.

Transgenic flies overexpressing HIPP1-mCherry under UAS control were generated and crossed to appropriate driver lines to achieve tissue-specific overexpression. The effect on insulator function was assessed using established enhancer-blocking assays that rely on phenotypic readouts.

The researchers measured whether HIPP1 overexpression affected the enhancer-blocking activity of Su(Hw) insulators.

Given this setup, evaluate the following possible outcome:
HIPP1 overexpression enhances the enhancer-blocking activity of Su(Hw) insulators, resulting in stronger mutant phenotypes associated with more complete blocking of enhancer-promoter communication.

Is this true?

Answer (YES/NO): NO